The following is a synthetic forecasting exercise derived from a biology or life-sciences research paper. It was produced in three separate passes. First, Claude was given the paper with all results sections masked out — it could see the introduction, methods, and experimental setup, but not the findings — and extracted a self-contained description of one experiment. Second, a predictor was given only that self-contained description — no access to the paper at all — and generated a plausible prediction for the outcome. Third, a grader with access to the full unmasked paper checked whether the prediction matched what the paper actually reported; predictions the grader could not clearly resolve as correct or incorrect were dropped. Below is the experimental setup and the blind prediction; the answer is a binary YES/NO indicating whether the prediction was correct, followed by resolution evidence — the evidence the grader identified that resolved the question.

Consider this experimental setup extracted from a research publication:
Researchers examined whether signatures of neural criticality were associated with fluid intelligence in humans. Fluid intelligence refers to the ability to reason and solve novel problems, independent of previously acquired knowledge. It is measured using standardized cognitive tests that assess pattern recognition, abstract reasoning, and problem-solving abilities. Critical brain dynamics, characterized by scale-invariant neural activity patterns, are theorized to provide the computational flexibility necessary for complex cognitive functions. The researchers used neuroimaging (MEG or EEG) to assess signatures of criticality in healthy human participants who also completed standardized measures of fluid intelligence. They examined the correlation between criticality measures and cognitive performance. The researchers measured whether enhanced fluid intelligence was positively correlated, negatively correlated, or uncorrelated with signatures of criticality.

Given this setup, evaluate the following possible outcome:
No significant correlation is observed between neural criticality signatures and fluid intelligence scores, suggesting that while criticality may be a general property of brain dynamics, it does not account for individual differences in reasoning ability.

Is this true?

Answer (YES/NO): NO